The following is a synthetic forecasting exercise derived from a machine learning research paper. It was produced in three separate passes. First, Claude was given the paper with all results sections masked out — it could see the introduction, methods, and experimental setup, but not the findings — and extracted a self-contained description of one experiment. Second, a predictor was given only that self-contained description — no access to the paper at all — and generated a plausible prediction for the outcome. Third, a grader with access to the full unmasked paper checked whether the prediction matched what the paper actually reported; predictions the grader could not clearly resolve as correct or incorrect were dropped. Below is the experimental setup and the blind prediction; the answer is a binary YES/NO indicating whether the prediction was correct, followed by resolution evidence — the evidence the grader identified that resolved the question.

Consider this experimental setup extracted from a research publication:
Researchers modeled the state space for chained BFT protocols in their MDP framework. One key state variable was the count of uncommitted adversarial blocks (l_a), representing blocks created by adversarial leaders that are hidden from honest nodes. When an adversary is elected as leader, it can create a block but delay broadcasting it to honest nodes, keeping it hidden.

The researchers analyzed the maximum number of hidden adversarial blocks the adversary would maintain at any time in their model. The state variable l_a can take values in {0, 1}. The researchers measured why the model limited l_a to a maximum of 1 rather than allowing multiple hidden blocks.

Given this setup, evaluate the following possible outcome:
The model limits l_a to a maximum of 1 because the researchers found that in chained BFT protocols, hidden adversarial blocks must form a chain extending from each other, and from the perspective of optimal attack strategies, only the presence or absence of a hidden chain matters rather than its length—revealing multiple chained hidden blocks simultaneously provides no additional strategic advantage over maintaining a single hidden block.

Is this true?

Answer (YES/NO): NO